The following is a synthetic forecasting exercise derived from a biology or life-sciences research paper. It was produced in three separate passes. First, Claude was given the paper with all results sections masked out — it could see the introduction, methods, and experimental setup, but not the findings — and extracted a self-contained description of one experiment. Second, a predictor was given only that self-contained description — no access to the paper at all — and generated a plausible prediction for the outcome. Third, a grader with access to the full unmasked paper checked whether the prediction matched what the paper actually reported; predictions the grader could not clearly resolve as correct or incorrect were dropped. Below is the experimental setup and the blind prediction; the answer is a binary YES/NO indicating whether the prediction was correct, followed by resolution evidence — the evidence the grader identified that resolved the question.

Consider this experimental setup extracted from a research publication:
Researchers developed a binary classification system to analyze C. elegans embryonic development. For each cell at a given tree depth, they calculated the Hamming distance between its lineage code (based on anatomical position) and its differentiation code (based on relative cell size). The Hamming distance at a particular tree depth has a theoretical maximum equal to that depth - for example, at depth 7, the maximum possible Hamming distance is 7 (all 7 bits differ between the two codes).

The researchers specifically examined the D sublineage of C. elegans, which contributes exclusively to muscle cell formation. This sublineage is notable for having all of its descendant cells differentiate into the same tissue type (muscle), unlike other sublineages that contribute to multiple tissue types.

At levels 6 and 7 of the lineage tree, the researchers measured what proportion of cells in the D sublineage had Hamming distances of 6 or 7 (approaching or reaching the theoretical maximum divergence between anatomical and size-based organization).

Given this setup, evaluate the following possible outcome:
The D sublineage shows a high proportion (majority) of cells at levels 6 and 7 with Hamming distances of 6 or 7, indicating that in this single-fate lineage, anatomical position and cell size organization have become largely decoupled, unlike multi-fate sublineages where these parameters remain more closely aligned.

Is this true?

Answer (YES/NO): NO